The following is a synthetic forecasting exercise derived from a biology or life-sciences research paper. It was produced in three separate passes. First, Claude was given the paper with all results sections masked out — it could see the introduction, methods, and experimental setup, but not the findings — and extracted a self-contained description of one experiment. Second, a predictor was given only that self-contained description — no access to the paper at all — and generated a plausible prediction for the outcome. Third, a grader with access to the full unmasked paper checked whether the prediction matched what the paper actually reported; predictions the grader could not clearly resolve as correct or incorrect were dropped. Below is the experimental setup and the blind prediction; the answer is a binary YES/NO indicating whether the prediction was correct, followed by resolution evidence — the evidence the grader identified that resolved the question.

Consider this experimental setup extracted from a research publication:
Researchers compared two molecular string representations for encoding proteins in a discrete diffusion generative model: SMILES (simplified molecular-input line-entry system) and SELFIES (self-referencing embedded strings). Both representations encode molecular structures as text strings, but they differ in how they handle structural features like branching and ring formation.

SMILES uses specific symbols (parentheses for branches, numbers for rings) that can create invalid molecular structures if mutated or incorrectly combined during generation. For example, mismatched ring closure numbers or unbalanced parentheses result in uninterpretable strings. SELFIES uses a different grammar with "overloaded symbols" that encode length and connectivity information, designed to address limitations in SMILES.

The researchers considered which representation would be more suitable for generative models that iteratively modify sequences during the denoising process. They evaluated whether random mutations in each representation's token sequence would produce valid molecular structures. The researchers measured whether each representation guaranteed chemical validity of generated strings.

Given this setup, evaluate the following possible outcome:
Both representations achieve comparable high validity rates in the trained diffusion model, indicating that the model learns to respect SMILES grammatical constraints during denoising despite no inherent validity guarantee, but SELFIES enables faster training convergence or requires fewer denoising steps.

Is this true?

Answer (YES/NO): NO